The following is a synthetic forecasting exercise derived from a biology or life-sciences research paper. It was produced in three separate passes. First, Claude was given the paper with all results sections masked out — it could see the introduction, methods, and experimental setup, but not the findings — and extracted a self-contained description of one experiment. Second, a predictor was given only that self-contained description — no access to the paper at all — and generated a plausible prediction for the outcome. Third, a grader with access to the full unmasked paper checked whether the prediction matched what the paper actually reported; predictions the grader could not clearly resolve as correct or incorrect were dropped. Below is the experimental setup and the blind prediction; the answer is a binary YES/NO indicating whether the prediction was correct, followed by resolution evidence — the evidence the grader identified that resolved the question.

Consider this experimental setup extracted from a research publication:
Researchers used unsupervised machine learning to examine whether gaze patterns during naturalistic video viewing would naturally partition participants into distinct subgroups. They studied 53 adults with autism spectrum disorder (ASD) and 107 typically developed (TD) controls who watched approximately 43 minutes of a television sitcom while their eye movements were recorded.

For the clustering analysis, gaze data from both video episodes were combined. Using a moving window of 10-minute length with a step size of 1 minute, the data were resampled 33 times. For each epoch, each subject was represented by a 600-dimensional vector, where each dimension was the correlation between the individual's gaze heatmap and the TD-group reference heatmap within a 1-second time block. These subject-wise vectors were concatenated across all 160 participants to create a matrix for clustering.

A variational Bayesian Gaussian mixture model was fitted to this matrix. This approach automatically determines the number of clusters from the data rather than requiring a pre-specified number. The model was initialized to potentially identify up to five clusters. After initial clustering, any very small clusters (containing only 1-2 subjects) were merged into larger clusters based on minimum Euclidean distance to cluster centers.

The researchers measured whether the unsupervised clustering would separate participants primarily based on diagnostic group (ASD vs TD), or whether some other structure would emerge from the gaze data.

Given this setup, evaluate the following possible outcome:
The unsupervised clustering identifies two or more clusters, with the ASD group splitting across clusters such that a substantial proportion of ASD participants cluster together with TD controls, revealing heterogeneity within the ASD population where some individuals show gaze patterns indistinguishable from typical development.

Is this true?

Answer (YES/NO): YES